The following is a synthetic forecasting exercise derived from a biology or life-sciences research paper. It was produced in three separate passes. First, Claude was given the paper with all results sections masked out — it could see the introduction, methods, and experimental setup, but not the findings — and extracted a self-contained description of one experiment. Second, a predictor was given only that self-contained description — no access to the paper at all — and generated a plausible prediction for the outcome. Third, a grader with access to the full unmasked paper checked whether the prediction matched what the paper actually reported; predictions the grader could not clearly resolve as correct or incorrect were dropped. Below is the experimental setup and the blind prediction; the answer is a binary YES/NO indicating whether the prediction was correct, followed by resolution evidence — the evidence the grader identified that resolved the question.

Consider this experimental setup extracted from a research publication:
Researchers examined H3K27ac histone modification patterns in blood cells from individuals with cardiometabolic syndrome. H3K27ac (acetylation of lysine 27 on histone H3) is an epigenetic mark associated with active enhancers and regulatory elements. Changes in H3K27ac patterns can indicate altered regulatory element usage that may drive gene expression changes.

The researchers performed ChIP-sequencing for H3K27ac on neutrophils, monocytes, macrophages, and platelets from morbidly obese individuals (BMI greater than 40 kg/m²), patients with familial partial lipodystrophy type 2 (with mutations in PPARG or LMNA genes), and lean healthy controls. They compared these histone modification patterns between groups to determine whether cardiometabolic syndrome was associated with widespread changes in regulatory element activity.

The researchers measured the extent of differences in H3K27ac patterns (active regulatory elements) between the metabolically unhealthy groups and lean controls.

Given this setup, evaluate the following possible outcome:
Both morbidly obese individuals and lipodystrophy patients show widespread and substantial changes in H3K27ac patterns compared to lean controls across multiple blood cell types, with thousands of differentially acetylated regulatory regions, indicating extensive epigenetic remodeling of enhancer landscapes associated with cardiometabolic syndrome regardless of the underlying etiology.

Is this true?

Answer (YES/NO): NO